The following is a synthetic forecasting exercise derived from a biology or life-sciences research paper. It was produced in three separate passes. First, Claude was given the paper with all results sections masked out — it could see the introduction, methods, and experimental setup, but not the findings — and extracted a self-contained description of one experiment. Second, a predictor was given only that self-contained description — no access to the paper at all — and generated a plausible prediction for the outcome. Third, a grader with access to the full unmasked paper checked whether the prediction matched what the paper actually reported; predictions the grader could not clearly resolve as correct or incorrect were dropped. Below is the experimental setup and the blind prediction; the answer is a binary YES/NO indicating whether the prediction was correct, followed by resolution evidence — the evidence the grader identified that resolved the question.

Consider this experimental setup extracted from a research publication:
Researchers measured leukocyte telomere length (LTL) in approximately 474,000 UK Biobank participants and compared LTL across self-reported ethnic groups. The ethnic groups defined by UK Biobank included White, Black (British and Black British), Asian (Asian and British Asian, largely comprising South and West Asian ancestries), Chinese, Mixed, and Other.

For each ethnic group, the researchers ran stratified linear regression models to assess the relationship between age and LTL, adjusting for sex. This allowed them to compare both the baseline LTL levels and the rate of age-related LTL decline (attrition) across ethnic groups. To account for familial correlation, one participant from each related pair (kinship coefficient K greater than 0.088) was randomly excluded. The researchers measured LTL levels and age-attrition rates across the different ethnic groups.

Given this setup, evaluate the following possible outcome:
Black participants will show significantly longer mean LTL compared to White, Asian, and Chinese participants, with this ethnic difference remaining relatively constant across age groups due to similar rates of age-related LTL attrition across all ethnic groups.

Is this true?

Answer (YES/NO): NO